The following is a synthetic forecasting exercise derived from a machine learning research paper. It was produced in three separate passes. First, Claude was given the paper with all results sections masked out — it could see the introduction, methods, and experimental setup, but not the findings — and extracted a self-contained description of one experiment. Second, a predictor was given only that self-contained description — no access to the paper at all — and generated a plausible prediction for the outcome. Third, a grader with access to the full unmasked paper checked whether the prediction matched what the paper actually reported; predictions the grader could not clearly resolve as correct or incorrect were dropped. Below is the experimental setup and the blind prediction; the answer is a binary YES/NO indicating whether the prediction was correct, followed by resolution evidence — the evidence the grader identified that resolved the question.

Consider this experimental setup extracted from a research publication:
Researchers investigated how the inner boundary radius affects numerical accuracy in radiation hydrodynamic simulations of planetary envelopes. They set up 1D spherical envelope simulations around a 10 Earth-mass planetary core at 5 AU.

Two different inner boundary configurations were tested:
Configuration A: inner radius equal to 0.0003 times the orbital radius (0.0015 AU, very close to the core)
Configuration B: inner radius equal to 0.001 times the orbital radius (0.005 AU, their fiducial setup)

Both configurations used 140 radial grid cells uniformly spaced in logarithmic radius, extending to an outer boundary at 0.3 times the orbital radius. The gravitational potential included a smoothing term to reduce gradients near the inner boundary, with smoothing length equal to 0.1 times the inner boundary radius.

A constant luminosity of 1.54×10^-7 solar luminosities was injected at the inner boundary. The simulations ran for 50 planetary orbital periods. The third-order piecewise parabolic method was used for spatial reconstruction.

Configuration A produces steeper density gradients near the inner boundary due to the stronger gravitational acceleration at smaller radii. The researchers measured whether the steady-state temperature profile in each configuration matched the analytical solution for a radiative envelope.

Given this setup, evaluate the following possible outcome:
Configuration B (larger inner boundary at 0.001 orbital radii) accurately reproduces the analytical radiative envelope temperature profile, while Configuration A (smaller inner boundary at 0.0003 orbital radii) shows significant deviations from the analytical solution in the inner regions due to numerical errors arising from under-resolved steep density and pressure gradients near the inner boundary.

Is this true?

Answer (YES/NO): YES